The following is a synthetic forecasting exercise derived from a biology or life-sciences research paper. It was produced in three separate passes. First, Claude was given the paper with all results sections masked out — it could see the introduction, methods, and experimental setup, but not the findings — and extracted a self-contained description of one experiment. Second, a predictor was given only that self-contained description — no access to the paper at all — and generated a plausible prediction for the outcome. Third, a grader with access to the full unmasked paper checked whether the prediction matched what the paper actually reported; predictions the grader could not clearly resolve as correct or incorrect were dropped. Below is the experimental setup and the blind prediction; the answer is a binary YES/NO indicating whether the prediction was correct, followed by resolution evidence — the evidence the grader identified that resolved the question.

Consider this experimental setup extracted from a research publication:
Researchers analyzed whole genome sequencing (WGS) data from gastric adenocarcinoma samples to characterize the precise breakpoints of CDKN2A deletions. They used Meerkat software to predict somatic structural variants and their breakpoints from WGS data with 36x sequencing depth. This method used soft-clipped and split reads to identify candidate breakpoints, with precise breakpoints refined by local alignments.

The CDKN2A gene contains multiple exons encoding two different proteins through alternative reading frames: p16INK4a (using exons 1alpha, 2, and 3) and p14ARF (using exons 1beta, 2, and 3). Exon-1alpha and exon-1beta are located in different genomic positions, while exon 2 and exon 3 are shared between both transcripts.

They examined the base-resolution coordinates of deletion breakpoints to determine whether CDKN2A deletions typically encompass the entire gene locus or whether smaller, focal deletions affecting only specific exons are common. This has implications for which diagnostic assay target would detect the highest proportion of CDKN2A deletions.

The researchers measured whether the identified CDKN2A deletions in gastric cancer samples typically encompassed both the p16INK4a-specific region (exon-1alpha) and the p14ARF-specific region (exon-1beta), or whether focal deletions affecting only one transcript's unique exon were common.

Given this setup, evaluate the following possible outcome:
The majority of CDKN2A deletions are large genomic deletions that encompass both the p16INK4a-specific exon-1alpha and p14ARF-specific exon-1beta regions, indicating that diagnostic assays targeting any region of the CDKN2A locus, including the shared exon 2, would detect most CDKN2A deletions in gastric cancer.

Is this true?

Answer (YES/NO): YES